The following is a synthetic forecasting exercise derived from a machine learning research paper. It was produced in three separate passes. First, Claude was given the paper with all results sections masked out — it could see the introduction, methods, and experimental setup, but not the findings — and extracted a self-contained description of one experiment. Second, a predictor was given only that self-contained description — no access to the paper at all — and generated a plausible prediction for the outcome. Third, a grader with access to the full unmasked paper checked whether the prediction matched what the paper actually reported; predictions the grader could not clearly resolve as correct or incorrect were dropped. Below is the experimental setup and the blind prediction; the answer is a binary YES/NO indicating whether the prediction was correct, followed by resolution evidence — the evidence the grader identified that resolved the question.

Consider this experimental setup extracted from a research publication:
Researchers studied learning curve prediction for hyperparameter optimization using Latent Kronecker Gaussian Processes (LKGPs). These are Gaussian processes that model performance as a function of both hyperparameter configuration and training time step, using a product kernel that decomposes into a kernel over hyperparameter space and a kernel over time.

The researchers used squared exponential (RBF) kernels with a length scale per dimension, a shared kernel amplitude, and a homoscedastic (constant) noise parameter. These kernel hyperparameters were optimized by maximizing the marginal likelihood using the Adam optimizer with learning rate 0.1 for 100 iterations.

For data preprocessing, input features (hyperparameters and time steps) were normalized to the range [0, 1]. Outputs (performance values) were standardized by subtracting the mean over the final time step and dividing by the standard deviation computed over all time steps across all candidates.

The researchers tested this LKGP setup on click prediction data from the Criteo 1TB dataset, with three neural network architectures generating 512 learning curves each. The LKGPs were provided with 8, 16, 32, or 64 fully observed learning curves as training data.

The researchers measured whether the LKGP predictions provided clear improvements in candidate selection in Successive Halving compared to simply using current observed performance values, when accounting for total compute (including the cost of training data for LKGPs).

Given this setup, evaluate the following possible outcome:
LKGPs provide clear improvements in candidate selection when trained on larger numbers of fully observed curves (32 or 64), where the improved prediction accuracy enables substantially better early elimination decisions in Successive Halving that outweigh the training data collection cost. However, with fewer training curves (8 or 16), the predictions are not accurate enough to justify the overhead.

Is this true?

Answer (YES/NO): NO